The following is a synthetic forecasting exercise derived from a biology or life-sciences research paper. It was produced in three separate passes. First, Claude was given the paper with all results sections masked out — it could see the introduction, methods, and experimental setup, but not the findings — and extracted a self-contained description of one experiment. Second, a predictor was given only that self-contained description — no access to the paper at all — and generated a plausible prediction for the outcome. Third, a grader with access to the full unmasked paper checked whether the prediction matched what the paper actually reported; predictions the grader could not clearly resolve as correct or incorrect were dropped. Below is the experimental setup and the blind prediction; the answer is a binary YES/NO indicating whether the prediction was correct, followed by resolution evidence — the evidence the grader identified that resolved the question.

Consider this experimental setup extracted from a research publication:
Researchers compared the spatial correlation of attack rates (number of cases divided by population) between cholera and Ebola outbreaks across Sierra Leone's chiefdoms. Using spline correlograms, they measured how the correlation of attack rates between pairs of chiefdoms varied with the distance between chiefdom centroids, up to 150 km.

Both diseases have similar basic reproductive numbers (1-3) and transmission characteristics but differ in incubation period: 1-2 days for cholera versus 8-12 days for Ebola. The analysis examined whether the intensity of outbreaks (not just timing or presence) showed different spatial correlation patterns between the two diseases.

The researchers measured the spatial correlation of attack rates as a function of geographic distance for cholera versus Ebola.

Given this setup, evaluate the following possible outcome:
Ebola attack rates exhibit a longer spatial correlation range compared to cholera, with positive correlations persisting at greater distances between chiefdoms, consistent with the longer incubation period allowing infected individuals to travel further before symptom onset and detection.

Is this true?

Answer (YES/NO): NO